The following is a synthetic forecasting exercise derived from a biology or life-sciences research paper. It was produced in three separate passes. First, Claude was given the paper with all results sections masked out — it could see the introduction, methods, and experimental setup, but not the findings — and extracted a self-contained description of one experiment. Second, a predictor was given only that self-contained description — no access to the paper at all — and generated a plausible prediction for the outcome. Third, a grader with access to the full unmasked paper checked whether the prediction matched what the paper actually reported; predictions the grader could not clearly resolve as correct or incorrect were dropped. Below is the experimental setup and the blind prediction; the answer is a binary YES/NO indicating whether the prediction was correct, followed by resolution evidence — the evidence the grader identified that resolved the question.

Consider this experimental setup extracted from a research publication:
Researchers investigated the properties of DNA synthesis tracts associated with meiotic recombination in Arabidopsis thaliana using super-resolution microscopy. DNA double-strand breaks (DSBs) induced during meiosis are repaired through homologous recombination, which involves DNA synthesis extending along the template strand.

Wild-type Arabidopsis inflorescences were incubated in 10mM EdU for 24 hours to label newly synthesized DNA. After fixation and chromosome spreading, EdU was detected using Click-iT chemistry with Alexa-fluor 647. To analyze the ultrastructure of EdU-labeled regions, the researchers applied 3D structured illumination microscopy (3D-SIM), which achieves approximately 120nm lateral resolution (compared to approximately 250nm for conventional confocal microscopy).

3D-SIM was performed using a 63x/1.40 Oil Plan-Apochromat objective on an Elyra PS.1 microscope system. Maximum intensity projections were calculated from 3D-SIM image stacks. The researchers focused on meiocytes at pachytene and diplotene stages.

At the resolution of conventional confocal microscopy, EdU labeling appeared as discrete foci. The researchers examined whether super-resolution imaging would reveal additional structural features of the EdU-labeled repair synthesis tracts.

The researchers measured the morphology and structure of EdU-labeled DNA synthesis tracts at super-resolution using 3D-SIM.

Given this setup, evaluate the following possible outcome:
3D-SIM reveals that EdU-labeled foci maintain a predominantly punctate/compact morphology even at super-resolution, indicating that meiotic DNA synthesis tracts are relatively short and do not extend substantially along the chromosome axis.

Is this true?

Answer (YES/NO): YES